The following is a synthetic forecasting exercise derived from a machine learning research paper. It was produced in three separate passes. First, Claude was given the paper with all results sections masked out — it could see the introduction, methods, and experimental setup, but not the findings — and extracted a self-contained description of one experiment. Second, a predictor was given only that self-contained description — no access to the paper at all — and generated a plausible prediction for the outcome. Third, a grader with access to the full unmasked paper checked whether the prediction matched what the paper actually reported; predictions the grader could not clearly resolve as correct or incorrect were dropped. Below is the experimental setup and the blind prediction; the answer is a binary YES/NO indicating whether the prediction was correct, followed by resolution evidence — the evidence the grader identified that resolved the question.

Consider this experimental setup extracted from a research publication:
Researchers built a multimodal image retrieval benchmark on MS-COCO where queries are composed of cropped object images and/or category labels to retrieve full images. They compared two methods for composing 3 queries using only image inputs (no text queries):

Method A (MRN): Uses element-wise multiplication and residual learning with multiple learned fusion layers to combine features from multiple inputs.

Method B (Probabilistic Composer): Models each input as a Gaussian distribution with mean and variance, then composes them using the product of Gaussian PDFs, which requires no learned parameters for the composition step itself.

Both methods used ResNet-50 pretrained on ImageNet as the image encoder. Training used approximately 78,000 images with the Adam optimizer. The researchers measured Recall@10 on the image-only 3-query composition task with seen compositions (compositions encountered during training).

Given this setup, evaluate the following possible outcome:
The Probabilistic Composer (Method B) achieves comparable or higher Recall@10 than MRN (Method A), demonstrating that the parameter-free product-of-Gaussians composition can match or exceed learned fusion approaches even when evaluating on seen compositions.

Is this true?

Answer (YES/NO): NO